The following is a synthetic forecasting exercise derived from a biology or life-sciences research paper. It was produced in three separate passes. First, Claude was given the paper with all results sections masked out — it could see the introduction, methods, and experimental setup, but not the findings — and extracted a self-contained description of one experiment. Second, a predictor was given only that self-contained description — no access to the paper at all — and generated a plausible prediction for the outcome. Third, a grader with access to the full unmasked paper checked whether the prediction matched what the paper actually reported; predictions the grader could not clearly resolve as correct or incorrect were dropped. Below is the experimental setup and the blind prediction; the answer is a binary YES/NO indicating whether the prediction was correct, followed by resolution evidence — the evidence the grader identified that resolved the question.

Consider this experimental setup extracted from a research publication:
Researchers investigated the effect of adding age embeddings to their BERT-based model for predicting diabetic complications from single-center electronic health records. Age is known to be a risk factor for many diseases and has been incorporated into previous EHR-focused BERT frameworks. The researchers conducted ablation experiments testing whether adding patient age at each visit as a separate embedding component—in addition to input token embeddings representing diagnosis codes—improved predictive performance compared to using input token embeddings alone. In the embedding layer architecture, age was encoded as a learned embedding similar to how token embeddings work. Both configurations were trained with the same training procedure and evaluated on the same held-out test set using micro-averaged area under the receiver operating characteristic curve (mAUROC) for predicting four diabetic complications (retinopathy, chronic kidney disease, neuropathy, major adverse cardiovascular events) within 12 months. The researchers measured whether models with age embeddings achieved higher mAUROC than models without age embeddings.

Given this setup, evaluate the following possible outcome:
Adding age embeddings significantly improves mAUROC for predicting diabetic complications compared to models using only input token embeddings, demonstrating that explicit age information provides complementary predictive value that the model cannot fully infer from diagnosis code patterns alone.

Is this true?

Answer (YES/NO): NO